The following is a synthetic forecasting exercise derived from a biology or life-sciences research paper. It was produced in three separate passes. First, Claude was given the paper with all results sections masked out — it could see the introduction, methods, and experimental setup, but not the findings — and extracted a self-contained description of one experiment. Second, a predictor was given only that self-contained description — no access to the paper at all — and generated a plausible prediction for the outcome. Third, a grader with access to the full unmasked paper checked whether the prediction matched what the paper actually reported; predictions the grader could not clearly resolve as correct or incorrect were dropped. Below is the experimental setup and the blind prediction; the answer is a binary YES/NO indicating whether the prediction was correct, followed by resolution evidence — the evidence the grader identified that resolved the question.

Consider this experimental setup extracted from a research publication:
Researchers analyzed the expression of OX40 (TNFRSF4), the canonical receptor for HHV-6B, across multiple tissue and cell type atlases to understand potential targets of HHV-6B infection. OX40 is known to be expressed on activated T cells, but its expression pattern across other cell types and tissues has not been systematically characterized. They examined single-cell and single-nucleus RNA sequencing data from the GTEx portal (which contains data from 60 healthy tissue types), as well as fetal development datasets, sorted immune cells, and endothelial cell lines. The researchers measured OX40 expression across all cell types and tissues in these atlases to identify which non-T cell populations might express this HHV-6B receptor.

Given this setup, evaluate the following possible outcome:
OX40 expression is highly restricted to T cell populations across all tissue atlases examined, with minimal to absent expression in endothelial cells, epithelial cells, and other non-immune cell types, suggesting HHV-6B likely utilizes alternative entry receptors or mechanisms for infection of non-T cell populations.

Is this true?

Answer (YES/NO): NO